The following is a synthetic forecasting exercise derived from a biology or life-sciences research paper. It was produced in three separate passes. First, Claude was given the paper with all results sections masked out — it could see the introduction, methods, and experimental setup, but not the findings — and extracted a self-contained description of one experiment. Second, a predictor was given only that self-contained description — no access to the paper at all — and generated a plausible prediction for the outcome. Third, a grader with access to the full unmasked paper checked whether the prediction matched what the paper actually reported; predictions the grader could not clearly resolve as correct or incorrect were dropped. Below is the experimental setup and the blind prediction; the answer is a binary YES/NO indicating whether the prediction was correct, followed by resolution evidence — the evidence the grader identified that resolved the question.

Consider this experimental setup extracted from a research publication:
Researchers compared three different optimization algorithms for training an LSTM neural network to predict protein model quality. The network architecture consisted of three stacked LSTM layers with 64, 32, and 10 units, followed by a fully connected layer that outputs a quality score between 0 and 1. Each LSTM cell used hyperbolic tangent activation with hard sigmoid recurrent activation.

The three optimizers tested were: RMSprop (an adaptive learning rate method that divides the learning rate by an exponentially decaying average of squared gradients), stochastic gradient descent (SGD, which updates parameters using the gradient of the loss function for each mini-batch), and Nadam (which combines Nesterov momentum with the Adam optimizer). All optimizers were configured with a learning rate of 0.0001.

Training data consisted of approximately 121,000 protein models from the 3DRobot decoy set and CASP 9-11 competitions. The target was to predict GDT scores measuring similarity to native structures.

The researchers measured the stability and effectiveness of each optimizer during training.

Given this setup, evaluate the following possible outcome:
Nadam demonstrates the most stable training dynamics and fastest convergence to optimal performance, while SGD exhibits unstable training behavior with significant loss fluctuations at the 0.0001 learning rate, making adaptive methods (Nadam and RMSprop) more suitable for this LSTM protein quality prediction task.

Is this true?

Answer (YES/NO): NO